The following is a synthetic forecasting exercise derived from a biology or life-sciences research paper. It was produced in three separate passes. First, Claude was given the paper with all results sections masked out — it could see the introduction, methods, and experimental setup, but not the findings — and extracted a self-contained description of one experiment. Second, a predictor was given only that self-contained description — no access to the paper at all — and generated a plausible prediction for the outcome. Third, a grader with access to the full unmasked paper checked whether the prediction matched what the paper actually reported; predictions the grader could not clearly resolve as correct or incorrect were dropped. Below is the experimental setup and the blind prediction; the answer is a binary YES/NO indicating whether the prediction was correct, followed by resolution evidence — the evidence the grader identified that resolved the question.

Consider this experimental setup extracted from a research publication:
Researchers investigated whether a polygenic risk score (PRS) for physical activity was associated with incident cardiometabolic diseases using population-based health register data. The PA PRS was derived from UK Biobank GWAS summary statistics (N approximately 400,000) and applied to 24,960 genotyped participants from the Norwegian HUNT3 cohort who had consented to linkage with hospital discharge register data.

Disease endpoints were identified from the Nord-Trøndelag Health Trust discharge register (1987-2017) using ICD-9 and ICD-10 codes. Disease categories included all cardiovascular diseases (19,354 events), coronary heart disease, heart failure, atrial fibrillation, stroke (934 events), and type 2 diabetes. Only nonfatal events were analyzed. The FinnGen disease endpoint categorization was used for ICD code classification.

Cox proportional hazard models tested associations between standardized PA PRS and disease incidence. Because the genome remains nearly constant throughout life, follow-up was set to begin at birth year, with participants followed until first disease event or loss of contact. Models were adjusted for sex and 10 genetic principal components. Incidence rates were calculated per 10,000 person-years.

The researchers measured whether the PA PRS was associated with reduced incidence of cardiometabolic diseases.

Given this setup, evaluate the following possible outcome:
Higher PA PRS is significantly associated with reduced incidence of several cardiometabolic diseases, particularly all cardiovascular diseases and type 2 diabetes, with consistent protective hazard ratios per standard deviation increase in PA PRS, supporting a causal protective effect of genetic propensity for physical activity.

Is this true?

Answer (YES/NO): NO